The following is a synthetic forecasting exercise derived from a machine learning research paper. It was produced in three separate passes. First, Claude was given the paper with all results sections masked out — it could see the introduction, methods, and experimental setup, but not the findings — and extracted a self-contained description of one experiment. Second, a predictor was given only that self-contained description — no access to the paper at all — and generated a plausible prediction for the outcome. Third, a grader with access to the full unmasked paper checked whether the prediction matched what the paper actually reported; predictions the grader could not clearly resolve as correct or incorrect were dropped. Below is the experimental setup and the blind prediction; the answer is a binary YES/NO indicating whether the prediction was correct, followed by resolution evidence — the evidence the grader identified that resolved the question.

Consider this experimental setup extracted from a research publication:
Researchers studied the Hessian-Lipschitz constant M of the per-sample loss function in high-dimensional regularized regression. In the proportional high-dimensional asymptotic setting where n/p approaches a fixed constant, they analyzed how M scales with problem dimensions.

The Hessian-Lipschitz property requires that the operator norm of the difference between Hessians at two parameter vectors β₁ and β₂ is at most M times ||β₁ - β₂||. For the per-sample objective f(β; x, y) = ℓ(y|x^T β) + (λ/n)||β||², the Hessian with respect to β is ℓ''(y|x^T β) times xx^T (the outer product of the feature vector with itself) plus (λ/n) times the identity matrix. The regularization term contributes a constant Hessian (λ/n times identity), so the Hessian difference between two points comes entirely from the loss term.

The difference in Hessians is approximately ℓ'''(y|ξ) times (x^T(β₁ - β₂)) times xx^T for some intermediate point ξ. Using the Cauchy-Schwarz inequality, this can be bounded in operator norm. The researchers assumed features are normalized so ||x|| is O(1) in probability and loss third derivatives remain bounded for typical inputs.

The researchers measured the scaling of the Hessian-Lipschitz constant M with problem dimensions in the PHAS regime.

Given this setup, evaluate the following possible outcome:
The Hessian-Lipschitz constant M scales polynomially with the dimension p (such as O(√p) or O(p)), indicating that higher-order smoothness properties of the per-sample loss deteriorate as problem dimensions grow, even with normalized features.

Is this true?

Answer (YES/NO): NO